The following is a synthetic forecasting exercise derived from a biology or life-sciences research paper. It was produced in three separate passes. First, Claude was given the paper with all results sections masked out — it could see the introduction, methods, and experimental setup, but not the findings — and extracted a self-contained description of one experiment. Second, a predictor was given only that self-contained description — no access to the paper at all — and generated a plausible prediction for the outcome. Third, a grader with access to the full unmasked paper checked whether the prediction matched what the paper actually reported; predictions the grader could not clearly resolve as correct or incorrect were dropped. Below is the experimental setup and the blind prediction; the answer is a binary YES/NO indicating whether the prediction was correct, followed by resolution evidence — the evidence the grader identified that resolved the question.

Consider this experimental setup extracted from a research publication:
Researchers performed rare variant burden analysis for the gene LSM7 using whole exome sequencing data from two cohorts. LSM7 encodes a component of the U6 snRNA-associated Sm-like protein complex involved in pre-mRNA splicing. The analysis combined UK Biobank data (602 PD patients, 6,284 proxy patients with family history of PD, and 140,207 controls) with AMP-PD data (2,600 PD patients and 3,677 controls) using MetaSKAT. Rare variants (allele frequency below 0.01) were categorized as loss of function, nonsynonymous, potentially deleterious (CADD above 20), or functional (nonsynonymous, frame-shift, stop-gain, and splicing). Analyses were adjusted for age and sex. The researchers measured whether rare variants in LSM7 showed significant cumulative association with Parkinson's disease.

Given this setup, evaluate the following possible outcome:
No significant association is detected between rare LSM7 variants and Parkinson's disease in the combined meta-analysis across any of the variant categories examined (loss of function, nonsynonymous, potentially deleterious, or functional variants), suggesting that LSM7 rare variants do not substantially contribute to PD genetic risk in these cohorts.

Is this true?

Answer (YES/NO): NO